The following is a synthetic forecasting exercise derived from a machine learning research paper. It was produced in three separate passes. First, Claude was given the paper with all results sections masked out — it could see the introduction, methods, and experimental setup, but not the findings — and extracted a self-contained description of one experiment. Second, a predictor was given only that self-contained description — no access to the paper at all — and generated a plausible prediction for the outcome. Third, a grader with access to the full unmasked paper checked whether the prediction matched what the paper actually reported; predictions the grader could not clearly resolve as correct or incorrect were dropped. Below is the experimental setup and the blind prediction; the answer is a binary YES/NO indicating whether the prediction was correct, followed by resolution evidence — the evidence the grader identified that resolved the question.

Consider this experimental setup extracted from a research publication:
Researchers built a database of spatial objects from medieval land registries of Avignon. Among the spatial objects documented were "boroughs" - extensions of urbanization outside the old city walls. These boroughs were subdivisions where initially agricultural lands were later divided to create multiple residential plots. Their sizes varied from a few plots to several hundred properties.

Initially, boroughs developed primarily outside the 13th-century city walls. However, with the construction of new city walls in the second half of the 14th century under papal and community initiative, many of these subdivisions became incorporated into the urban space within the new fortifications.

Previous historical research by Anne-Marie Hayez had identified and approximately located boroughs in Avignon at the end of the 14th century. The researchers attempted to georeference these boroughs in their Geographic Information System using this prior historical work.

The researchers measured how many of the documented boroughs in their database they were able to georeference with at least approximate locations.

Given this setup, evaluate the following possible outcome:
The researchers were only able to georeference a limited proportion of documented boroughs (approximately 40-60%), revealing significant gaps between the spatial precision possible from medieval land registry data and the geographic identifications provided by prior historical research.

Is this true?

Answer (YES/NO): NO